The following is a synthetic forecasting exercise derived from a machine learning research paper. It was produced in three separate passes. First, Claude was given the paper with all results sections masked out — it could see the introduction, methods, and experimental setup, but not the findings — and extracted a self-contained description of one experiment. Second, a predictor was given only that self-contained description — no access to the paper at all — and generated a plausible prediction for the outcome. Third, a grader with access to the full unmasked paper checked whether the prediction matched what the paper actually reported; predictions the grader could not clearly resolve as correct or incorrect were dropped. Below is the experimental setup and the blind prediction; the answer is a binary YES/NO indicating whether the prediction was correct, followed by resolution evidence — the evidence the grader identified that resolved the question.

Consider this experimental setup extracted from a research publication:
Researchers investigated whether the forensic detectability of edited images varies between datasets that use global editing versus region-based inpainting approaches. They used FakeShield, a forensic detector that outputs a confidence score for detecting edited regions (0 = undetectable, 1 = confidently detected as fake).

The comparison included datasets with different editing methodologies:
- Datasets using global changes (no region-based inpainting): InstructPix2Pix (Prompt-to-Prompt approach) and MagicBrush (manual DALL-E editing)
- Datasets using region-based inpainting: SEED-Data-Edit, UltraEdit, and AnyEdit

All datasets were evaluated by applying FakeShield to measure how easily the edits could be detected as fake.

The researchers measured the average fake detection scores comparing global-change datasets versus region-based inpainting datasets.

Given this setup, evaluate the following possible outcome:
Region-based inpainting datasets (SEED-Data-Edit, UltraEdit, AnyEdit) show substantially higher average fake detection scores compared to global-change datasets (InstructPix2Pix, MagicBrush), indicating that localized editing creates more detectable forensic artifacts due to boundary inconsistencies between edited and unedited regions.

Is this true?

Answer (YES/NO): NO